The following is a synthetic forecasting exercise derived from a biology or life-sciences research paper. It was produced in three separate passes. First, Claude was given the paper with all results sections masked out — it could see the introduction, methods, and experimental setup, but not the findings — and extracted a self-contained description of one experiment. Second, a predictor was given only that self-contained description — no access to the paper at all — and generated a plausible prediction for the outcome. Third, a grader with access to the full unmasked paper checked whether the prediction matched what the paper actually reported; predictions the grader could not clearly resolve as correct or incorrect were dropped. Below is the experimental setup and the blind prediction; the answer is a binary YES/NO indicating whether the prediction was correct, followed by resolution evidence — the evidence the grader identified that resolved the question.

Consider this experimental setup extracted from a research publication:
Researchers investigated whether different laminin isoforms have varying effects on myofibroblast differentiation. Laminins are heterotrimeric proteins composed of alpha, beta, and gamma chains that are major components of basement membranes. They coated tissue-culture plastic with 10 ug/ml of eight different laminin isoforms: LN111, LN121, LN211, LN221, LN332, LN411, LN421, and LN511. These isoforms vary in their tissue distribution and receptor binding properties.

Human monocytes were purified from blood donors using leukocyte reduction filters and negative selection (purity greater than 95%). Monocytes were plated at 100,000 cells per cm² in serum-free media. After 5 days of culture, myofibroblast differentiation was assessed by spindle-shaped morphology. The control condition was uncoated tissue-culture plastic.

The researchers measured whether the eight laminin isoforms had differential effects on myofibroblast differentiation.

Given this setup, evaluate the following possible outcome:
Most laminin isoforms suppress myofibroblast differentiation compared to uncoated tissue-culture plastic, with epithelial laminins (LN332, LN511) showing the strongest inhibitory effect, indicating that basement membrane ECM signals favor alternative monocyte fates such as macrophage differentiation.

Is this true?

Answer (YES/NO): NO